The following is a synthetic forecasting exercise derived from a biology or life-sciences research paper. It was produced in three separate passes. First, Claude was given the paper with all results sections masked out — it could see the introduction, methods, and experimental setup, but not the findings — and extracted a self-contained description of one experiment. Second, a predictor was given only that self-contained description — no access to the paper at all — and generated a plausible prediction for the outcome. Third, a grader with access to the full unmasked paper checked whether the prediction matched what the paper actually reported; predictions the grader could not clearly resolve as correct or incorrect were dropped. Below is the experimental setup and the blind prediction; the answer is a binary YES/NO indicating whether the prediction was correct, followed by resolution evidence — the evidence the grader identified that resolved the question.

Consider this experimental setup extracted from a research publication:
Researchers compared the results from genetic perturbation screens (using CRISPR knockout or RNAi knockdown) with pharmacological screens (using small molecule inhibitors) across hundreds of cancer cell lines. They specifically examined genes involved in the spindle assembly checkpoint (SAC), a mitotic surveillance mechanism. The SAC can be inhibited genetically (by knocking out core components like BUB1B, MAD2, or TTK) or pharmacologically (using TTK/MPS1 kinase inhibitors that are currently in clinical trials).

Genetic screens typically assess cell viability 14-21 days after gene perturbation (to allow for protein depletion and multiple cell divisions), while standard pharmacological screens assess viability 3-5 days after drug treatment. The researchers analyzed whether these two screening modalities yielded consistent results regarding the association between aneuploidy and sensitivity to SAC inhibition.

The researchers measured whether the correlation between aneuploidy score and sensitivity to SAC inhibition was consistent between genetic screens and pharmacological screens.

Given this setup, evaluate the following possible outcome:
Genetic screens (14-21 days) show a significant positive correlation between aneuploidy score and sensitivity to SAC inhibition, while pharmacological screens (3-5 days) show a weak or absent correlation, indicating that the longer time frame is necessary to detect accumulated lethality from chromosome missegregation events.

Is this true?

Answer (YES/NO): NO